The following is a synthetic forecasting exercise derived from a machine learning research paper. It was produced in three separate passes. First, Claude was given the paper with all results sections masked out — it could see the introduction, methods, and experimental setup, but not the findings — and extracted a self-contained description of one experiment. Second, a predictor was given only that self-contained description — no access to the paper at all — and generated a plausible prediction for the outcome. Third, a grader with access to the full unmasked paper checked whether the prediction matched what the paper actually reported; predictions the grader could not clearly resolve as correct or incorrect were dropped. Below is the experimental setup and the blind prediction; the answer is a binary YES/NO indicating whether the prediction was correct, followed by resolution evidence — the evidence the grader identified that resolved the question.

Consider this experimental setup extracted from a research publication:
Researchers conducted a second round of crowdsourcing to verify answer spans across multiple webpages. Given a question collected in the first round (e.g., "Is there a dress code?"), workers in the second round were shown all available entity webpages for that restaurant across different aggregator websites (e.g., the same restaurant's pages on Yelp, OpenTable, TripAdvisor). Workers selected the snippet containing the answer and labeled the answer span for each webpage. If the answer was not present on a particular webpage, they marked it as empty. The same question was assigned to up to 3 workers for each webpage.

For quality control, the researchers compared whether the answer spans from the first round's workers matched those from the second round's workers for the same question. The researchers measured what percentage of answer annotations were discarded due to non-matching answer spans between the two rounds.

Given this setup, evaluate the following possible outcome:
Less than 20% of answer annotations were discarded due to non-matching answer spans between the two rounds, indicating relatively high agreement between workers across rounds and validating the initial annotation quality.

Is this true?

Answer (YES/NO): YES